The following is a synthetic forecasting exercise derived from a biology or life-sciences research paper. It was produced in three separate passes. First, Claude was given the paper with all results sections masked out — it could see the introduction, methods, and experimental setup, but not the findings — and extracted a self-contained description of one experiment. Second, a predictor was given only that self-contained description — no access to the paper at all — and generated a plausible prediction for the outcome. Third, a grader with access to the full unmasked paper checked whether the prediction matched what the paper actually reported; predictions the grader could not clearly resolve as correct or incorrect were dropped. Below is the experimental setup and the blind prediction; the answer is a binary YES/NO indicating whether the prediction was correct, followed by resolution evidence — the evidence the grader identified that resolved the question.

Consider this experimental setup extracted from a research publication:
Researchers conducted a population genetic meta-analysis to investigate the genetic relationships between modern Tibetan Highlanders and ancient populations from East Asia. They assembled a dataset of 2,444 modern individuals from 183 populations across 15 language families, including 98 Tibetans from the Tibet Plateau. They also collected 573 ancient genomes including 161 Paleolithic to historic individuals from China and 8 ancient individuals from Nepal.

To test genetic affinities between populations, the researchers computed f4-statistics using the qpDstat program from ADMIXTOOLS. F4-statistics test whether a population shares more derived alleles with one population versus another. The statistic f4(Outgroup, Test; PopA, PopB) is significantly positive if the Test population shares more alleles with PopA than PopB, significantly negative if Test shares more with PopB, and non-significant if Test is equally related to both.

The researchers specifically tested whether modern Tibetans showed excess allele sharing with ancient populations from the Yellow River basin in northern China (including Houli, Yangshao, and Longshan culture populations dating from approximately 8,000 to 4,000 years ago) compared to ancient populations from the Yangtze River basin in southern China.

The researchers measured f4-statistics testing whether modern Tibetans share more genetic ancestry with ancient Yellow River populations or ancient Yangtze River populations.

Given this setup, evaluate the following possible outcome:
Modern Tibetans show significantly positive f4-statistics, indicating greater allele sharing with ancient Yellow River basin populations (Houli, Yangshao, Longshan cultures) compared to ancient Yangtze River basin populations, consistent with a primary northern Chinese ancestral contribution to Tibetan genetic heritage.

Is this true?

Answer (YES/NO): YES